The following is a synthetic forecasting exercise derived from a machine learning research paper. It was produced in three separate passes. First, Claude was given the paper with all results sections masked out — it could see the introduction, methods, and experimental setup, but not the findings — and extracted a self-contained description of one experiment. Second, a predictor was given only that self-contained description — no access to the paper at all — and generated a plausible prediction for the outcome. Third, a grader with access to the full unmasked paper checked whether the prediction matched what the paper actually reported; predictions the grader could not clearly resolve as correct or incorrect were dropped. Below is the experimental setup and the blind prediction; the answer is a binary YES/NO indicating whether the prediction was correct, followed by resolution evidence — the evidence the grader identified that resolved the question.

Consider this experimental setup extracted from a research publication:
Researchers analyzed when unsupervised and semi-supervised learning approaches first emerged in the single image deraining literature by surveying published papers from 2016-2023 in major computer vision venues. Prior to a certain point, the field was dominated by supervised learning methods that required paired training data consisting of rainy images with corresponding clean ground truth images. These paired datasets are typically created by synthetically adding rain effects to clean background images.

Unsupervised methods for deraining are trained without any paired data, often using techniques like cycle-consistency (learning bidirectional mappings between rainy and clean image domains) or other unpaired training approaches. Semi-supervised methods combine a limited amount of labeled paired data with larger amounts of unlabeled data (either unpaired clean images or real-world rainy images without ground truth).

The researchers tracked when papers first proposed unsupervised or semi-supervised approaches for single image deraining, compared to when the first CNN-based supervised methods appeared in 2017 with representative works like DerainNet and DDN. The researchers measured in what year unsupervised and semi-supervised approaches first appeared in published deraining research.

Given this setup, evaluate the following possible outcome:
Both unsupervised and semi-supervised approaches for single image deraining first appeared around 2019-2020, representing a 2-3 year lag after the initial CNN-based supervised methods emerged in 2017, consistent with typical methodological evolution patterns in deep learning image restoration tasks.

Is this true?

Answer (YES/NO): YES